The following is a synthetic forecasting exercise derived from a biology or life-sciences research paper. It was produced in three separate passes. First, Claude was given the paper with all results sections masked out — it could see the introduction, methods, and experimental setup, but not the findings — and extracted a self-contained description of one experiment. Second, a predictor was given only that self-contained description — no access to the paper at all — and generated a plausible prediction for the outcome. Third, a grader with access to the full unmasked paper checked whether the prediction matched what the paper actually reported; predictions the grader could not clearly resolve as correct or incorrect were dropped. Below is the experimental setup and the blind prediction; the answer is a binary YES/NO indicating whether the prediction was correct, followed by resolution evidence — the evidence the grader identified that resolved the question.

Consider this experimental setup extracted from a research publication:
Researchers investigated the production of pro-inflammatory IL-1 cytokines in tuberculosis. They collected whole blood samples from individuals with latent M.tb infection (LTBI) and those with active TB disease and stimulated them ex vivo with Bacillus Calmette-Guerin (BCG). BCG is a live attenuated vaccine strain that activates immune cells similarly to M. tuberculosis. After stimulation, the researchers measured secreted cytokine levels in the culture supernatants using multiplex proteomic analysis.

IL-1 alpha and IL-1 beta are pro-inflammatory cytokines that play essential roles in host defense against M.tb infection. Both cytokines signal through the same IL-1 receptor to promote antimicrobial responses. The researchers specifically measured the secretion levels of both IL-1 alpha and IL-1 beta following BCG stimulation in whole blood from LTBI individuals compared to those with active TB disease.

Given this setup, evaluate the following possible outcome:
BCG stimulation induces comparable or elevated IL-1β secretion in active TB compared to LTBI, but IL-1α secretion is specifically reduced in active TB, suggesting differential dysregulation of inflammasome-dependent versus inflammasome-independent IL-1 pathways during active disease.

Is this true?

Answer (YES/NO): NO